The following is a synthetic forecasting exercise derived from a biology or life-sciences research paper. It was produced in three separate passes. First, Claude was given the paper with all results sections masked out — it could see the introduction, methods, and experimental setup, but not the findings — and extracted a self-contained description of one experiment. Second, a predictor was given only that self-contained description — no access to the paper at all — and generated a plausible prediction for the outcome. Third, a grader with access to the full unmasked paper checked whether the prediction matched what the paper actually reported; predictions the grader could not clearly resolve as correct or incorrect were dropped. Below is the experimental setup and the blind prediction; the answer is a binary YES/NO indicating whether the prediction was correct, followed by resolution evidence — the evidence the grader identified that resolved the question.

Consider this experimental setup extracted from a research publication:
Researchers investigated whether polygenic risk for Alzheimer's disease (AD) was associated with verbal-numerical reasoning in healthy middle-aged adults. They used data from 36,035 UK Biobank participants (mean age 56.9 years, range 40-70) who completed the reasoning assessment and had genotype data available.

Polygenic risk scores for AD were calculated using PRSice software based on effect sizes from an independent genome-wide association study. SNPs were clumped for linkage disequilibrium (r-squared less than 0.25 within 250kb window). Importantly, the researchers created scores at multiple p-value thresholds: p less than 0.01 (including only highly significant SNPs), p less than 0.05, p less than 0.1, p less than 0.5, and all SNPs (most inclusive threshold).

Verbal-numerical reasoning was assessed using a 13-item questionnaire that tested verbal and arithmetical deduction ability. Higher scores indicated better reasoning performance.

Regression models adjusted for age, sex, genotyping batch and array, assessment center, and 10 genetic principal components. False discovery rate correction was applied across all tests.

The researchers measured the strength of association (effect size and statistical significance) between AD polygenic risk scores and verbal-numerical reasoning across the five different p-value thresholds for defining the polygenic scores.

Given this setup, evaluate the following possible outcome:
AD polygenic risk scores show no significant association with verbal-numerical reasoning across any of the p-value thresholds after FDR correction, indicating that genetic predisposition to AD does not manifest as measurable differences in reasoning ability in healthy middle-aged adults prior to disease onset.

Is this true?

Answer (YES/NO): NO